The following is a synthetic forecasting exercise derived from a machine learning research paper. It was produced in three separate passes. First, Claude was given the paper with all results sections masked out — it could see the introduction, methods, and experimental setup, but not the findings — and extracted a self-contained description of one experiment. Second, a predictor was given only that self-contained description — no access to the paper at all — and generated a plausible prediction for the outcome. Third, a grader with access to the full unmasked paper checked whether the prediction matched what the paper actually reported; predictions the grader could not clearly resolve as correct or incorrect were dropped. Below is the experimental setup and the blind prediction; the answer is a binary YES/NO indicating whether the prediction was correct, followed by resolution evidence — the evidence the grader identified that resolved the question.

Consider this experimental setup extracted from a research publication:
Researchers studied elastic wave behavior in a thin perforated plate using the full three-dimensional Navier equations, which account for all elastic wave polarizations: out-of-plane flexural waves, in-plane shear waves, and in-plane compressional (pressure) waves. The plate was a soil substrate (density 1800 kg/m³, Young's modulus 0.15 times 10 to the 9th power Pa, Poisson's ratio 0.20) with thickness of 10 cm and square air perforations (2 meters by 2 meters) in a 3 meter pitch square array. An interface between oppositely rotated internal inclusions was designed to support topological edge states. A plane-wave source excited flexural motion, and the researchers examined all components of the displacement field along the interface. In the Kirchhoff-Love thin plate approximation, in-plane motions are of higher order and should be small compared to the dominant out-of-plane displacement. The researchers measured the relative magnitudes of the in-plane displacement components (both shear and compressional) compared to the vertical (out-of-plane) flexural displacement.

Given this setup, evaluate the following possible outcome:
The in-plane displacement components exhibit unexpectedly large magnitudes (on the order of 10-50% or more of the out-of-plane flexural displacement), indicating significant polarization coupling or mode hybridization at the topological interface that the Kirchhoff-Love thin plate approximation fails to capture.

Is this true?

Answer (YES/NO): NO